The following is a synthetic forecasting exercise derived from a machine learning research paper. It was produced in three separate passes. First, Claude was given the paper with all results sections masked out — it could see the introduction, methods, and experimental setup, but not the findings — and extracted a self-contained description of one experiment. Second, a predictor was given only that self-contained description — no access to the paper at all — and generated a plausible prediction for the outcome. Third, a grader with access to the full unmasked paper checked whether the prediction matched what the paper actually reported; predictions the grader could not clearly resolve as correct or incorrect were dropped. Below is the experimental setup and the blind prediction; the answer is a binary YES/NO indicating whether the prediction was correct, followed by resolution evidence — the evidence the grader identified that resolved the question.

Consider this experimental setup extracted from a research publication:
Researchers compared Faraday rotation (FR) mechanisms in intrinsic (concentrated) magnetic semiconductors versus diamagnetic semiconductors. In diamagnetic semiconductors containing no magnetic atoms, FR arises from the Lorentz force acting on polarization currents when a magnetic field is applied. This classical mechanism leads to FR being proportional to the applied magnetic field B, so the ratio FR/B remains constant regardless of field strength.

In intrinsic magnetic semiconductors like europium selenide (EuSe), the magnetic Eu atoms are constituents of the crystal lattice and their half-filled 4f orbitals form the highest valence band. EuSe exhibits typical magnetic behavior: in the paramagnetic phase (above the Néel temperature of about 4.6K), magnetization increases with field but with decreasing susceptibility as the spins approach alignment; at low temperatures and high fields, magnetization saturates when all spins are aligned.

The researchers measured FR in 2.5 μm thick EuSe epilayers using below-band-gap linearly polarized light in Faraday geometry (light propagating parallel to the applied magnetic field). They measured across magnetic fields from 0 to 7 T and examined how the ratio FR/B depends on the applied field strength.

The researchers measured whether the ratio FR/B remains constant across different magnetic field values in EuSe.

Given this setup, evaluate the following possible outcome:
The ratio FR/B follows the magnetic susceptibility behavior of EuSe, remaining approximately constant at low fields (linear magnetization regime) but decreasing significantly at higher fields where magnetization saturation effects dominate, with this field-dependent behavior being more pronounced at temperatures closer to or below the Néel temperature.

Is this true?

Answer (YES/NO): NO